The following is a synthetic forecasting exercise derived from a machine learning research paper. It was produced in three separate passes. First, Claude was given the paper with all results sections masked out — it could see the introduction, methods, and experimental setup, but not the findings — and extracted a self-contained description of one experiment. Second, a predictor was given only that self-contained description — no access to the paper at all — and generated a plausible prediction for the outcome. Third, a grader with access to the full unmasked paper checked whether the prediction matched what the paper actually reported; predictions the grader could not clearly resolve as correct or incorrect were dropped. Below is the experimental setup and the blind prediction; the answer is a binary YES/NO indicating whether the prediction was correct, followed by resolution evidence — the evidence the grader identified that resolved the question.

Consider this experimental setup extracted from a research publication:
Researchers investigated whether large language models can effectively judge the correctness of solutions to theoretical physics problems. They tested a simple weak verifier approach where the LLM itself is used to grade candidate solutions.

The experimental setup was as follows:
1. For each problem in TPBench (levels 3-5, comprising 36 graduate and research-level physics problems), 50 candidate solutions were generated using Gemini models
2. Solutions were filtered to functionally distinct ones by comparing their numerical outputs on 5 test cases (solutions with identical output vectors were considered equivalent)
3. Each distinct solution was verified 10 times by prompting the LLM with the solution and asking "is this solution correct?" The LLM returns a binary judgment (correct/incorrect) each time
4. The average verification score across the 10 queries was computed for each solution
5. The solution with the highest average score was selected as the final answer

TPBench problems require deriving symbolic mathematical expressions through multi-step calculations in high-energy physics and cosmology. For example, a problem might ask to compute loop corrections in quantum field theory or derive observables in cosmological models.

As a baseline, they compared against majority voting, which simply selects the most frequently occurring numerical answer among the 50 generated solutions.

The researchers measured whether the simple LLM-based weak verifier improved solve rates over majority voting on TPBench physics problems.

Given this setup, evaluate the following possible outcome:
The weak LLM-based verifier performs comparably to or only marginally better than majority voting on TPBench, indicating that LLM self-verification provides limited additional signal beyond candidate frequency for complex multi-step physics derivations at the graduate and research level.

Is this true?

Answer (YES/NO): NO